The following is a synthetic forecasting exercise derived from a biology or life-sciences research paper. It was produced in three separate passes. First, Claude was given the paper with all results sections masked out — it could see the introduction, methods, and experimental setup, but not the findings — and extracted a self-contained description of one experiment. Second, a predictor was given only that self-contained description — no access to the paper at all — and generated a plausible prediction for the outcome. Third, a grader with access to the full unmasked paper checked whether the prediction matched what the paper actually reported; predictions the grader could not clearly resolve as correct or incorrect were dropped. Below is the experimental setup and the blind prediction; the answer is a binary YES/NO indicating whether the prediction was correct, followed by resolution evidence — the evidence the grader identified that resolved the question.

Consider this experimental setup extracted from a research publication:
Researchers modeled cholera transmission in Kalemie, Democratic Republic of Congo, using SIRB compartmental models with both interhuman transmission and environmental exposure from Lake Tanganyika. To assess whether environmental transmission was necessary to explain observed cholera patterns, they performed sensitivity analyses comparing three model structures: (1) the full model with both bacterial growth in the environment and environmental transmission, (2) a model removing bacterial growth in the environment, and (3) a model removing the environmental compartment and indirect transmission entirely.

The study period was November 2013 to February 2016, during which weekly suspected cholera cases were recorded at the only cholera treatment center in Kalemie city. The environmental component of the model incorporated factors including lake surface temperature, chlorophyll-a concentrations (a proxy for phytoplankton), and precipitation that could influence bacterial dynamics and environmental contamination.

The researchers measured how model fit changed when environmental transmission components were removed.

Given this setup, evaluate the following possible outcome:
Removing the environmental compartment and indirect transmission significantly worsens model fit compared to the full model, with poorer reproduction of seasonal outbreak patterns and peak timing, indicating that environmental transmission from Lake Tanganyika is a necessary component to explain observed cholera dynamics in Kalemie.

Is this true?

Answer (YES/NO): YES